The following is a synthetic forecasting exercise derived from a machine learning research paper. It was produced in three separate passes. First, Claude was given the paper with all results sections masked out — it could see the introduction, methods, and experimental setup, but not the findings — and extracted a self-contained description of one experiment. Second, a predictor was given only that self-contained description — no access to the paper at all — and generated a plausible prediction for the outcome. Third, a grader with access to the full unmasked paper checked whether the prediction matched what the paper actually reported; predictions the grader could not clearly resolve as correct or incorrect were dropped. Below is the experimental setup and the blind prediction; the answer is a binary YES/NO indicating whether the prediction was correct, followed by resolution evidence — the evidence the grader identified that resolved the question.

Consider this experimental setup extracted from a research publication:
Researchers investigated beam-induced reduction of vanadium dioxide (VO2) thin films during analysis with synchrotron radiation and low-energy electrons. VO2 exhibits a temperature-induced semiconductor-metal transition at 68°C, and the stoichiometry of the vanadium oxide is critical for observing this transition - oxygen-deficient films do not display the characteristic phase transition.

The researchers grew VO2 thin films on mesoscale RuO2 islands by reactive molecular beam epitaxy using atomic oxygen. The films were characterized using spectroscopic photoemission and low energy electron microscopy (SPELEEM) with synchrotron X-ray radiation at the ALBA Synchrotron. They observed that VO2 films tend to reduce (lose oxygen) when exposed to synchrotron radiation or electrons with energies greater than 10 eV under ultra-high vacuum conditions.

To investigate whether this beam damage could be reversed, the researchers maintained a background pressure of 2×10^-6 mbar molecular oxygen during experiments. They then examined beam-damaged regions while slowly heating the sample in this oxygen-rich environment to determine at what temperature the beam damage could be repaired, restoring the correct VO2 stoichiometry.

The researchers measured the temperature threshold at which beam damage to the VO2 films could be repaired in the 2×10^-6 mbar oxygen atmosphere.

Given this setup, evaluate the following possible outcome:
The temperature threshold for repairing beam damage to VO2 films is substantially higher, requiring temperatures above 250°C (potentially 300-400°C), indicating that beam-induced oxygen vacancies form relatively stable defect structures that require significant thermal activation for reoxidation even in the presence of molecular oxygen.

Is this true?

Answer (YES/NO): NO